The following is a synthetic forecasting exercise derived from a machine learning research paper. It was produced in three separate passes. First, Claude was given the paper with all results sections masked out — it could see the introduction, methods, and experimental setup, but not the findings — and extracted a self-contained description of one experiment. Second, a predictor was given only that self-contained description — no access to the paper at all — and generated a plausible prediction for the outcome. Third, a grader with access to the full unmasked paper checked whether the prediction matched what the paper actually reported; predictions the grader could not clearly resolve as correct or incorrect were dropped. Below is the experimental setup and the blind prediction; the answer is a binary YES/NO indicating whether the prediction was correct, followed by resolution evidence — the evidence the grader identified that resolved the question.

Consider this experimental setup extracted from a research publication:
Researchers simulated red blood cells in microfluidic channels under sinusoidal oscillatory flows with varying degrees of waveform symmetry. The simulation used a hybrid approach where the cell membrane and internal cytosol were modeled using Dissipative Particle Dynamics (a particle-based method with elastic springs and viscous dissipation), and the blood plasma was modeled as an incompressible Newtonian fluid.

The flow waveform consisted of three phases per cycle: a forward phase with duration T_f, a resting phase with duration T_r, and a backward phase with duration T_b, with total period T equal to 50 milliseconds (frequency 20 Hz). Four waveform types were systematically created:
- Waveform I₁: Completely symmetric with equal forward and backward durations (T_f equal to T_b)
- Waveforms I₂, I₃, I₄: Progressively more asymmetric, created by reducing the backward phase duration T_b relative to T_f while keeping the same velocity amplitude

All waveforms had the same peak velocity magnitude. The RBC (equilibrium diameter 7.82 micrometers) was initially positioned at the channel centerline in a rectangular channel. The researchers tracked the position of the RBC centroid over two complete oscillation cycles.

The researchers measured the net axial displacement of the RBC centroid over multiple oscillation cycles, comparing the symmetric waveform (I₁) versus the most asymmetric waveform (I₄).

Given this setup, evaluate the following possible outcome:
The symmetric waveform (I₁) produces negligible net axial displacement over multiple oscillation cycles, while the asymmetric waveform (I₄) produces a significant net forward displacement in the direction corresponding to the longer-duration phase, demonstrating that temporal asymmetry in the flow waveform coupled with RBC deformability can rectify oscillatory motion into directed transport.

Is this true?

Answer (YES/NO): YES